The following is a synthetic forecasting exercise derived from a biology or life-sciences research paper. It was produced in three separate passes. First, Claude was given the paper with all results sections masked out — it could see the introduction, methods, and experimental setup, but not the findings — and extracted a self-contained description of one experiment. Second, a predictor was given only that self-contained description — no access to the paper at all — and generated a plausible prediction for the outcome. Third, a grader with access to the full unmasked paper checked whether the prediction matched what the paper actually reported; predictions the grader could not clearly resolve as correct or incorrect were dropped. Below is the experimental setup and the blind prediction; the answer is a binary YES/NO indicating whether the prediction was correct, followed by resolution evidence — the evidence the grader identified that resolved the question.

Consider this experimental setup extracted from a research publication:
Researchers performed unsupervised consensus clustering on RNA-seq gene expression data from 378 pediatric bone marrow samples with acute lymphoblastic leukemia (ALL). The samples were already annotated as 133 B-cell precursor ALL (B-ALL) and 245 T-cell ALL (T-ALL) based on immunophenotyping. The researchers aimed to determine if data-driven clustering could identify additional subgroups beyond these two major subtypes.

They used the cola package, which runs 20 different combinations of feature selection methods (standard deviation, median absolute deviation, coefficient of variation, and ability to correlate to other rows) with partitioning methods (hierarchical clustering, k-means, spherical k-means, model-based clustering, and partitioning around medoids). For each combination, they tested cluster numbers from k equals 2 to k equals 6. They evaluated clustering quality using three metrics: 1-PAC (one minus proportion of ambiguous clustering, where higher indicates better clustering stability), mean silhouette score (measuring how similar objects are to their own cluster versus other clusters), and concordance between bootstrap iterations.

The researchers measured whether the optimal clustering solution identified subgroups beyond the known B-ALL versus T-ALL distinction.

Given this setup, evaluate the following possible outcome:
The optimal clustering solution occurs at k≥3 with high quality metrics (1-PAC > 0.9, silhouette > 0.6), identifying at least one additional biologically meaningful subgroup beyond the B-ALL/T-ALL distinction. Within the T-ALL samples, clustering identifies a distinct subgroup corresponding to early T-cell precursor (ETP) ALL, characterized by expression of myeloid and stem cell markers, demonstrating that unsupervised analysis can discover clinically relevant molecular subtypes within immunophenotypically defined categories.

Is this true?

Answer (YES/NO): NO